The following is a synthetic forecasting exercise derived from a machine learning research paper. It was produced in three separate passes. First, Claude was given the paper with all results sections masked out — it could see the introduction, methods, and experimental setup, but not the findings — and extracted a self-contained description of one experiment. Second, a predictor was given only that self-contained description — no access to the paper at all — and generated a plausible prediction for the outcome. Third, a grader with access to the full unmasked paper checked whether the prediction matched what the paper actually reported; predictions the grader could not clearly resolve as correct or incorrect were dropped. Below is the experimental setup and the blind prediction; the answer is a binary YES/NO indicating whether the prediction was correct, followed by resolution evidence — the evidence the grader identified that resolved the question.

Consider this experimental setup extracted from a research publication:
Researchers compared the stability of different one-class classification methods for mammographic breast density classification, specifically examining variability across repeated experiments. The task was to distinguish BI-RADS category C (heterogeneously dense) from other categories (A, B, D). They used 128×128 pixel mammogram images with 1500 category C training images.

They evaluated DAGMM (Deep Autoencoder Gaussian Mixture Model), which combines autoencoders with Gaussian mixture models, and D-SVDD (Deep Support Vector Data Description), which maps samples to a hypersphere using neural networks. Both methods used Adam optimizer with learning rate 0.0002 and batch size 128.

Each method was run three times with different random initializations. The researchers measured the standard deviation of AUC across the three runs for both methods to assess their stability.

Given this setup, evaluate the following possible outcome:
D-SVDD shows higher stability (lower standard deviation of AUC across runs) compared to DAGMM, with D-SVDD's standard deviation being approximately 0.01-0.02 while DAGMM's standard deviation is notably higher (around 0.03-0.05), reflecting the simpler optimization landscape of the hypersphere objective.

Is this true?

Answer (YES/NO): NO